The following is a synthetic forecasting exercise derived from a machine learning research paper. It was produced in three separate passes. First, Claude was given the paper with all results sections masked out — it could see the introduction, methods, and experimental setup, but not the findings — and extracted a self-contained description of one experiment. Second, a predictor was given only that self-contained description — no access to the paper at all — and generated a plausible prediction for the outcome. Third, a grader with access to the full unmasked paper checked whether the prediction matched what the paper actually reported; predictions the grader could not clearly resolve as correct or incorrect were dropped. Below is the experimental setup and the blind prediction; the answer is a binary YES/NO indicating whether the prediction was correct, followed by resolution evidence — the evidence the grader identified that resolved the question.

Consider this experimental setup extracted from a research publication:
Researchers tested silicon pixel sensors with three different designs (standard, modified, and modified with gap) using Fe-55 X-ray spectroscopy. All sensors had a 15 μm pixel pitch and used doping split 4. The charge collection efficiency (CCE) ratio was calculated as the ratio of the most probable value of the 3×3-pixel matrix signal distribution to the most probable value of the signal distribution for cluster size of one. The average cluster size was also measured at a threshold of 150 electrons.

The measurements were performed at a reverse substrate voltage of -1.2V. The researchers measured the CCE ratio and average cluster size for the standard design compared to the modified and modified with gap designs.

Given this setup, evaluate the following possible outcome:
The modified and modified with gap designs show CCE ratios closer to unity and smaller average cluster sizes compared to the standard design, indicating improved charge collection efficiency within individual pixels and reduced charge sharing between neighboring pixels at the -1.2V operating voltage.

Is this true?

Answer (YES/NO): YES